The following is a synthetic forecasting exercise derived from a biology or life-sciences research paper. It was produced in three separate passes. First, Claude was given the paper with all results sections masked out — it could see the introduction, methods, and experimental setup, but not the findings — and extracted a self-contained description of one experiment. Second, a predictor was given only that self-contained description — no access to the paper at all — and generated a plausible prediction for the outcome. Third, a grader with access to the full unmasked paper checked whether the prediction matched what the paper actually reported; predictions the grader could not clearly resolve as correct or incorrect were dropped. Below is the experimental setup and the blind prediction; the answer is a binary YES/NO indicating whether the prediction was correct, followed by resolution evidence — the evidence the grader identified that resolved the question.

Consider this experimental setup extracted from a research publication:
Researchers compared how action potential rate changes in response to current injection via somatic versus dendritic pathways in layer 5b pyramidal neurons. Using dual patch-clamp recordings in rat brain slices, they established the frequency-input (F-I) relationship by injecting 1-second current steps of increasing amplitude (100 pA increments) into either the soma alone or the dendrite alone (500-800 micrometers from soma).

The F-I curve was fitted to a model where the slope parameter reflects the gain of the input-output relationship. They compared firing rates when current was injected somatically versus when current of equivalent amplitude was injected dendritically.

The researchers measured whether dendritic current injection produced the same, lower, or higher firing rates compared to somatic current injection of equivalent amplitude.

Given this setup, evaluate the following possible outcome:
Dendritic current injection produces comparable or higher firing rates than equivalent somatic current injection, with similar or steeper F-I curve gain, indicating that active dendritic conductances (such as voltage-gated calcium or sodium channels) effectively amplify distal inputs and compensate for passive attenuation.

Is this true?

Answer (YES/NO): NO